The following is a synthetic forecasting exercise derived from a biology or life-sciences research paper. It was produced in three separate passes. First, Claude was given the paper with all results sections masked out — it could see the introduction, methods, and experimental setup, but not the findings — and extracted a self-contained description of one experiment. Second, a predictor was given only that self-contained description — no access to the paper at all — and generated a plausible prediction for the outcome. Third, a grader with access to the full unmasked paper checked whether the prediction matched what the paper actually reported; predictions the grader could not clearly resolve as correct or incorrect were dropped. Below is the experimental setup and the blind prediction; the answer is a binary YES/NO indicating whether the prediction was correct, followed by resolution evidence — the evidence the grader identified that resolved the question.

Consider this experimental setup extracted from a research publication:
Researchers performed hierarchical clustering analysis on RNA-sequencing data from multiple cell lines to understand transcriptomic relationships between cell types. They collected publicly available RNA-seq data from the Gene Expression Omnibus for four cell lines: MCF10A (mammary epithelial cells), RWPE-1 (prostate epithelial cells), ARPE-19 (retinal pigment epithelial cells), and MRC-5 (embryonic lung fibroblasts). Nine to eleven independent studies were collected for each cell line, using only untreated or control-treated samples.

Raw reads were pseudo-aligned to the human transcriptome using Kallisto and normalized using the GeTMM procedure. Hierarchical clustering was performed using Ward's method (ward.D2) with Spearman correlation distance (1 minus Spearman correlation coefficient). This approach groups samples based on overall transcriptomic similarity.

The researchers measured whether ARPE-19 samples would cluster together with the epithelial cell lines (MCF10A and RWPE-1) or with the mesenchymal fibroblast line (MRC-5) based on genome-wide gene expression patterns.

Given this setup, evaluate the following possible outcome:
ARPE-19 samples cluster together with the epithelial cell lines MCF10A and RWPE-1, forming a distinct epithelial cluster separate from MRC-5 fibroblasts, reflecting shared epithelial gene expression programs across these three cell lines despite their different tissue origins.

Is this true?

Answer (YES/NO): NO